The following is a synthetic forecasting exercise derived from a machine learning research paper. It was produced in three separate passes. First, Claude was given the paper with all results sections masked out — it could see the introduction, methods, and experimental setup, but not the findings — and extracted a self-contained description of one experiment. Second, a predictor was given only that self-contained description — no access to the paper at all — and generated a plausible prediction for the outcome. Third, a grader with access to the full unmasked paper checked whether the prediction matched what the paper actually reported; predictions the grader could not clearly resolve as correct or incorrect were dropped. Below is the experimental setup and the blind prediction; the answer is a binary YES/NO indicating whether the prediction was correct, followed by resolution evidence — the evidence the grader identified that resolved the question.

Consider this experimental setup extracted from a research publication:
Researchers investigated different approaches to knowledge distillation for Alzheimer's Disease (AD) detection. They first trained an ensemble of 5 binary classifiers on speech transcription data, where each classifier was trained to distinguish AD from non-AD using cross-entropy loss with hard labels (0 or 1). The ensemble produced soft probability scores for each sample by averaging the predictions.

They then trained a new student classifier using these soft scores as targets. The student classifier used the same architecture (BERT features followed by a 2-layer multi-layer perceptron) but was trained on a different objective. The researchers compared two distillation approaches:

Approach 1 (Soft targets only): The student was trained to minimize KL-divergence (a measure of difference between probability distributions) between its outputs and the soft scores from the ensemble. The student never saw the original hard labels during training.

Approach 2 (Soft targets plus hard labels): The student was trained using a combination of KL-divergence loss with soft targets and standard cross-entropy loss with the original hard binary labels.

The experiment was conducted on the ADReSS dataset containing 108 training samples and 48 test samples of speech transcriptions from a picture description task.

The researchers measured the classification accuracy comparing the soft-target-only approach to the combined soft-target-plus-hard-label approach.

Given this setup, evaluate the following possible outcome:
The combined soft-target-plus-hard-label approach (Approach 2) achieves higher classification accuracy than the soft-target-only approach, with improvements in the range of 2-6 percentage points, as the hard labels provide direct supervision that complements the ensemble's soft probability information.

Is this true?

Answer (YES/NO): NO